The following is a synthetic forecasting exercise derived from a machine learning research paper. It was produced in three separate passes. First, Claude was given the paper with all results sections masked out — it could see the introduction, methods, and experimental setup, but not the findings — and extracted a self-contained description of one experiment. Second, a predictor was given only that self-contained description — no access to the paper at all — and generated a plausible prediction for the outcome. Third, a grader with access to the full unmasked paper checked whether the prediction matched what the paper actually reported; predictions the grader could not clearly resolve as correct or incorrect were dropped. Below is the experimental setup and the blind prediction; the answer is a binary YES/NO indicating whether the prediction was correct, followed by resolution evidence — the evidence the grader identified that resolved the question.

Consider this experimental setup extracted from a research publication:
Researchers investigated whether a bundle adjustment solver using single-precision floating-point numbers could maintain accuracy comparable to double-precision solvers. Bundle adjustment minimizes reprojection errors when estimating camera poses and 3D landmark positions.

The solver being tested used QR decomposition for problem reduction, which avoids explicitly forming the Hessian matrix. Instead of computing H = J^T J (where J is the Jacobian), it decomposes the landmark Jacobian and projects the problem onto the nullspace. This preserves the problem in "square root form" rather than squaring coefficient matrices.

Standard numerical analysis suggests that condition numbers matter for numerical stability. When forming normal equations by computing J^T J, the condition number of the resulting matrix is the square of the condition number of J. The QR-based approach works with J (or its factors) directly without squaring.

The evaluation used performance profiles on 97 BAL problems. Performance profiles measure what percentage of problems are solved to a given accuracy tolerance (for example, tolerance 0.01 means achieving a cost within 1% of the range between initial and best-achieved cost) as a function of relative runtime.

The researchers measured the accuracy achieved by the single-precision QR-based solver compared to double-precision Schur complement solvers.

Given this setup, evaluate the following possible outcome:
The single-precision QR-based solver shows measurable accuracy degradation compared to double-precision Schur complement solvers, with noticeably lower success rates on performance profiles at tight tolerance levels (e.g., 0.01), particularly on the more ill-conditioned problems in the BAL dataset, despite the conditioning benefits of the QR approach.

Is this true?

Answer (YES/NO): NO